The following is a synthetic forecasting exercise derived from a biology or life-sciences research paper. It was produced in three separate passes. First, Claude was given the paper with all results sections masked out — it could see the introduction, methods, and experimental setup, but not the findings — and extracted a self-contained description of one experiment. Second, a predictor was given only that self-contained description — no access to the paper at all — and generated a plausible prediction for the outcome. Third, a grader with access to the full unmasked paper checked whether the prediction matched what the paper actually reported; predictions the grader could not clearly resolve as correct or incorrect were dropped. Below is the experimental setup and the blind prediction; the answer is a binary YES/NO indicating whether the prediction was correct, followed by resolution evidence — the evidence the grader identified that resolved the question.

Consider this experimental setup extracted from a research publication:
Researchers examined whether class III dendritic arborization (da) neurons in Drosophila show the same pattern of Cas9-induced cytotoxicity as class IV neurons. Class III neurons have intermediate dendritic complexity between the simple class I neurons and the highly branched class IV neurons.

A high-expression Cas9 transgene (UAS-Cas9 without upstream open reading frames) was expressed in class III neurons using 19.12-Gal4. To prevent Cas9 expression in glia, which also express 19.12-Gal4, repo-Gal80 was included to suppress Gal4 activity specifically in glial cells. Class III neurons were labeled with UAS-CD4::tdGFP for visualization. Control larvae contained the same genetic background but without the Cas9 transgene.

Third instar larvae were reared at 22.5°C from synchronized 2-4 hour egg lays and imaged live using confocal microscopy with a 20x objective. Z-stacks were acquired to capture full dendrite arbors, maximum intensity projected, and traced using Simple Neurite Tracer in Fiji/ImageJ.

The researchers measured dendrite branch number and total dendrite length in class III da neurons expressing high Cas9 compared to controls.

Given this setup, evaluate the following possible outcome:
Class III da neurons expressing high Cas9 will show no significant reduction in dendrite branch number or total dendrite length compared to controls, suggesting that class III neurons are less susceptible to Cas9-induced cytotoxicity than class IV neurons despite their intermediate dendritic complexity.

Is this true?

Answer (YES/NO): YES